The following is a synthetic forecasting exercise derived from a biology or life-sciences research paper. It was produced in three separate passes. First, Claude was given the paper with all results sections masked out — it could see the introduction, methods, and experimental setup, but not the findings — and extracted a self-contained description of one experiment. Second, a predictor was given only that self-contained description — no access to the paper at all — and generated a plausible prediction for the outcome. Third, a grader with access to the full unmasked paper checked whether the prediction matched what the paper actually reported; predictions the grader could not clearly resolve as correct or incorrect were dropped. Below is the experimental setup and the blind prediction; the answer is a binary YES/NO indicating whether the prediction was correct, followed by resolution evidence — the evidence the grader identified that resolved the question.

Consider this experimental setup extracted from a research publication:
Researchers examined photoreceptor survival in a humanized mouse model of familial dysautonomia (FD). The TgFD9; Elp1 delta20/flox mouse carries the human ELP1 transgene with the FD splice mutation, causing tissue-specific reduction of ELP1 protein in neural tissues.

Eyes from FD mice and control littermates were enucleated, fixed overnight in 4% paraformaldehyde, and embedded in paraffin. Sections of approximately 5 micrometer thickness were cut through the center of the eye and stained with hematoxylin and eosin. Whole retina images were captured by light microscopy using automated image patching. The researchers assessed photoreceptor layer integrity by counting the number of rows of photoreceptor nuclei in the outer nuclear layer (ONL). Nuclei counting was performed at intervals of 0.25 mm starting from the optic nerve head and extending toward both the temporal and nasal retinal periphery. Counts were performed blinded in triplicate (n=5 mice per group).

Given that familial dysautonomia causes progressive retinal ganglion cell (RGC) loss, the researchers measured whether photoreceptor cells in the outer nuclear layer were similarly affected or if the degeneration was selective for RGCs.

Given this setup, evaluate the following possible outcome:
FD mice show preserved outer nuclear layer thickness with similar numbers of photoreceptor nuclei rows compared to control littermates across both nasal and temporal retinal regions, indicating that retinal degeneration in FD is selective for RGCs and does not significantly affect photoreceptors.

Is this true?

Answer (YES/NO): YES